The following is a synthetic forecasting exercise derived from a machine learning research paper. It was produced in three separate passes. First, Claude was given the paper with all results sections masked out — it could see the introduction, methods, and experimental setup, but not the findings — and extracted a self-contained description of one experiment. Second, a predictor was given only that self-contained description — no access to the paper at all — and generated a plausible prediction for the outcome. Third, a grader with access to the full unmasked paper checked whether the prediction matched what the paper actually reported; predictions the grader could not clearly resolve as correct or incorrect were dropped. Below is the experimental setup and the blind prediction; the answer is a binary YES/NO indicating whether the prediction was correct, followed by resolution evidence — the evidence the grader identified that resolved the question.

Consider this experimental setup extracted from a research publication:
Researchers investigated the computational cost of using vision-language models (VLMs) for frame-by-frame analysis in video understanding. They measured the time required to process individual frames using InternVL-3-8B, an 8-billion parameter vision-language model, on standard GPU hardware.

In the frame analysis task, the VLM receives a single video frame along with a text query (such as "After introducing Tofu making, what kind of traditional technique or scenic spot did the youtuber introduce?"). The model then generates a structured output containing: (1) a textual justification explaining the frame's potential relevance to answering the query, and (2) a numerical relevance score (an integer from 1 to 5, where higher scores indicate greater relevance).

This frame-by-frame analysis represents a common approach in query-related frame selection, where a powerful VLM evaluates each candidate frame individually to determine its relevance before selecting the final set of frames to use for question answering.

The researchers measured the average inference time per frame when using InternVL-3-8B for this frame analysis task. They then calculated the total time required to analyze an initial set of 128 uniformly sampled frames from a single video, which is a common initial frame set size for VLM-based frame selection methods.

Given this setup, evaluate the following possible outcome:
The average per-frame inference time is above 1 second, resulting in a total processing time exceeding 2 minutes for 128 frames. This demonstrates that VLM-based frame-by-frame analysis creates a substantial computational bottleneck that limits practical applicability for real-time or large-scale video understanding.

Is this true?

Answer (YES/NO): YES